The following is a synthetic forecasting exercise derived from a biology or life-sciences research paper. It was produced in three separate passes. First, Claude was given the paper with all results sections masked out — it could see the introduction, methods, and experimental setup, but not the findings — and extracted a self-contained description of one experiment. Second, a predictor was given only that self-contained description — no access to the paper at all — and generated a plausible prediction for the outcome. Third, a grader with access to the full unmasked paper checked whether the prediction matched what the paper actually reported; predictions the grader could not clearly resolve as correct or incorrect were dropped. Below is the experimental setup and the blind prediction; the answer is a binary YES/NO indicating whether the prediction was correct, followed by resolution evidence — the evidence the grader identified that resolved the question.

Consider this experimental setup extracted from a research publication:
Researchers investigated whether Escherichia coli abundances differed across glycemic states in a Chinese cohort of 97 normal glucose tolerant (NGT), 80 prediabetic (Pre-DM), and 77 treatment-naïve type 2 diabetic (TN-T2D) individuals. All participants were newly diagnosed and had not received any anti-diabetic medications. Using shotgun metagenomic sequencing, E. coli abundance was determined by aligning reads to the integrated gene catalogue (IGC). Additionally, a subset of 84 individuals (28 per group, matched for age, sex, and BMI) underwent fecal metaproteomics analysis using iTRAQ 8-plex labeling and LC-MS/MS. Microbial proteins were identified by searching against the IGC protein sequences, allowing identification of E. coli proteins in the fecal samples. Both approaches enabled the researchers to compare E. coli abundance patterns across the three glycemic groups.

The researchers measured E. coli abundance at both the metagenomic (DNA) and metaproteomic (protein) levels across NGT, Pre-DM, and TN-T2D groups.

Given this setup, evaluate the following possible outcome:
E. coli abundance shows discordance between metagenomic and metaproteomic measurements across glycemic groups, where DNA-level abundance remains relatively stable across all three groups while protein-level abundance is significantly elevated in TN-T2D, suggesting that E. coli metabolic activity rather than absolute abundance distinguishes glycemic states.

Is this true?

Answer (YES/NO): NO